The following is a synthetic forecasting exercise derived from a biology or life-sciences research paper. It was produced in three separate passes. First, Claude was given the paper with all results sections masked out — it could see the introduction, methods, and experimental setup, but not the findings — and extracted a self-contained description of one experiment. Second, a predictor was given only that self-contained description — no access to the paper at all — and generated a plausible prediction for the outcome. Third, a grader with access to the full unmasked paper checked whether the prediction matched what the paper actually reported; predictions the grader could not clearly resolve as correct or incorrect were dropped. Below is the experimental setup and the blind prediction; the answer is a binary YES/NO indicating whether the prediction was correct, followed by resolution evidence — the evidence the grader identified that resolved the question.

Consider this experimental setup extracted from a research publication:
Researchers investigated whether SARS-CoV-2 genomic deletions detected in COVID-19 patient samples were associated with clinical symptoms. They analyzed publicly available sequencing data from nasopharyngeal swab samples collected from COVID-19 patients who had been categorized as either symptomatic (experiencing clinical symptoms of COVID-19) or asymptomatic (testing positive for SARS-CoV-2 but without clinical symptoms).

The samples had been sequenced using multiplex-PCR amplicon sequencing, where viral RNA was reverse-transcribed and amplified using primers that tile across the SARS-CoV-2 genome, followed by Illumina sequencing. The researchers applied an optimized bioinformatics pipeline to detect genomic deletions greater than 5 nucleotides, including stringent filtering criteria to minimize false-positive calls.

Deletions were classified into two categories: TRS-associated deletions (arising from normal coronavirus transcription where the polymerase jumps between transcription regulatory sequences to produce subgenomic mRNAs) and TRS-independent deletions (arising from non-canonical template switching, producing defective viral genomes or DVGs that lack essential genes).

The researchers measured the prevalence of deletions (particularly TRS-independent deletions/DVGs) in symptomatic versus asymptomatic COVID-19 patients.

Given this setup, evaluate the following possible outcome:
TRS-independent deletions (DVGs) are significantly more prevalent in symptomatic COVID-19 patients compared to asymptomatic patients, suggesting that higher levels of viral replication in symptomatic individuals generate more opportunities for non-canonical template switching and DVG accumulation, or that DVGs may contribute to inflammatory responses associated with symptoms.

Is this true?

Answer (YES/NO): YES